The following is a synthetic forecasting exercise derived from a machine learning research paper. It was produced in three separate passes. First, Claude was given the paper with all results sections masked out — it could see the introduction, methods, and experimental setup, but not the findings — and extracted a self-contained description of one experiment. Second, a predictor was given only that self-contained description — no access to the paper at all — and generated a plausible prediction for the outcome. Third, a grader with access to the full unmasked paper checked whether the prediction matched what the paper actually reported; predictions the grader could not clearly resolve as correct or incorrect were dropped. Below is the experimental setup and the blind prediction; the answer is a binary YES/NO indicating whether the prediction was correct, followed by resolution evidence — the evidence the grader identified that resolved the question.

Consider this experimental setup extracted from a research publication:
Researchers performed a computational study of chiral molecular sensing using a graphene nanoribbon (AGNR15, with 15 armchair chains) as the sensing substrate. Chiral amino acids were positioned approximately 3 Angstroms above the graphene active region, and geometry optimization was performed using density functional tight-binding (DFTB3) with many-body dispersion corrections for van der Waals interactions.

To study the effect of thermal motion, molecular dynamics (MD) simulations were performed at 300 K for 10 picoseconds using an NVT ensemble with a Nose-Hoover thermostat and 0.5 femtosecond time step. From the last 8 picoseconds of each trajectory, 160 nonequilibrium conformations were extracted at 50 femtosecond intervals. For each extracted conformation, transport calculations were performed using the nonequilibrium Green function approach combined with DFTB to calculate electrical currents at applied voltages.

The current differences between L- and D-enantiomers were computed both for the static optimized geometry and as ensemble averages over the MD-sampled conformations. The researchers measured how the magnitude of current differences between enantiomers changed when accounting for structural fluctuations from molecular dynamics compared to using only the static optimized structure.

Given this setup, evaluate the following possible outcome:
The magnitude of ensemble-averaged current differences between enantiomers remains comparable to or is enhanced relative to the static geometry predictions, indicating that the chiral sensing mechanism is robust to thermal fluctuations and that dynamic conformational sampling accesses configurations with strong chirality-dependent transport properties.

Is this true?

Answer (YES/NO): YES